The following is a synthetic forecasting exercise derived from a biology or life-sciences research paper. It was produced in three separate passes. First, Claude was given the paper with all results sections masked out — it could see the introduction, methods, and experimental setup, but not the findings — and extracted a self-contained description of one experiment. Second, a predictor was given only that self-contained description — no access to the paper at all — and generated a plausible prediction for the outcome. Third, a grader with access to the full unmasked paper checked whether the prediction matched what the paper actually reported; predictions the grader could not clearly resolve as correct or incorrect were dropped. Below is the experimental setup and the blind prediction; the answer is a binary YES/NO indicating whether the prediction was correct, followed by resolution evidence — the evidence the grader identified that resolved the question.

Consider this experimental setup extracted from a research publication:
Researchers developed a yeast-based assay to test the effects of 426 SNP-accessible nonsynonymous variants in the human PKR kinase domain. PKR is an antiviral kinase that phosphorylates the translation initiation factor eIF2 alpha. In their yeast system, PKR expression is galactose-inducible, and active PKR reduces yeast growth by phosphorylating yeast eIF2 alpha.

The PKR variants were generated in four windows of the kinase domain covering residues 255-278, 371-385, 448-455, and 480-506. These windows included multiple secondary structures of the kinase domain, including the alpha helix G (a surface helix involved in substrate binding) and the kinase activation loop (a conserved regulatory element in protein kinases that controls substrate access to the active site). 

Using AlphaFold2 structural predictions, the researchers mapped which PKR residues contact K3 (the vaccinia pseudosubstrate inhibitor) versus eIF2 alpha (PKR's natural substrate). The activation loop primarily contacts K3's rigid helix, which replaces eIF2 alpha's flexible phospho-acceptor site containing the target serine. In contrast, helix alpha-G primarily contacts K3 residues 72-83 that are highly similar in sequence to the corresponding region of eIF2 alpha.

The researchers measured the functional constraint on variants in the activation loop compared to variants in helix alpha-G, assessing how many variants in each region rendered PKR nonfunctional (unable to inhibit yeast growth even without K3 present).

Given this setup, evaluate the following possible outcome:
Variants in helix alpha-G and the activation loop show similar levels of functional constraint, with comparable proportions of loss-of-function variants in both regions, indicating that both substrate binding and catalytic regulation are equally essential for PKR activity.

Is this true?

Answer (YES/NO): NO